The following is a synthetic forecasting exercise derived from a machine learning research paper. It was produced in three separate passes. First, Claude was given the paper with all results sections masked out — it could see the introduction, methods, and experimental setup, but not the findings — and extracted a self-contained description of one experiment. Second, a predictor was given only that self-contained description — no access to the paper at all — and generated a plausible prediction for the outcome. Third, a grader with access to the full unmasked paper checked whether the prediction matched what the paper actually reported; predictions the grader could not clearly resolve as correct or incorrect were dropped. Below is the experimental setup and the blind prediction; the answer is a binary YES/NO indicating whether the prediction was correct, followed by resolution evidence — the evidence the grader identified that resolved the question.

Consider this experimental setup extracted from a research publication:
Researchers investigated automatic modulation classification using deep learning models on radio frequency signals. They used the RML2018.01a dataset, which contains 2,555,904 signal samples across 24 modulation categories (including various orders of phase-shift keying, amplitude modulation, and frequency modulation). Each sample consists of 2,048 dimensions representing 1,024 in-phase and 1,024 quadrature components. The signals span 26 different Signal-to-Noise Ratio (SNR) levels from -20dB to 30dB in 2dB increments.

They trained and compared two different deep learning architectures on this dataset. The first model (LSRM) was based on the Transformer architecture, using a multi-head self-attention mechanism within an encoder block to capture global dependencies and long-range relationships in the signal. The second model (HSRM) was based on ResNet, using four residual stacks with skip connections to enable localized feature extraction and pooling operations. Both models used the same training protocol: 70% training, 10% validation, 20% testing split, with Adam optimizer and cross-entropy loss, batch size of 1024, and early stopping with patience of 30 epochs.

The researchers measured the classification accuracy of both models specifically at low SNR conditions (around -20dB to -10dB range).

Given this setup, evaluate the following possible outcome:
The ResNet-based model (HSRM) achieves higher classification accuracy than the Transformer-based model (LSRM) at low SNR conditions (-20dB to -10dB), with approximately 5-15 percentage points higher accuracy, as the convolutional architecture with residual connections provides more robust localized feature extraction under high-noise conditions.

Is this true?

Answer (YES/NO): NO